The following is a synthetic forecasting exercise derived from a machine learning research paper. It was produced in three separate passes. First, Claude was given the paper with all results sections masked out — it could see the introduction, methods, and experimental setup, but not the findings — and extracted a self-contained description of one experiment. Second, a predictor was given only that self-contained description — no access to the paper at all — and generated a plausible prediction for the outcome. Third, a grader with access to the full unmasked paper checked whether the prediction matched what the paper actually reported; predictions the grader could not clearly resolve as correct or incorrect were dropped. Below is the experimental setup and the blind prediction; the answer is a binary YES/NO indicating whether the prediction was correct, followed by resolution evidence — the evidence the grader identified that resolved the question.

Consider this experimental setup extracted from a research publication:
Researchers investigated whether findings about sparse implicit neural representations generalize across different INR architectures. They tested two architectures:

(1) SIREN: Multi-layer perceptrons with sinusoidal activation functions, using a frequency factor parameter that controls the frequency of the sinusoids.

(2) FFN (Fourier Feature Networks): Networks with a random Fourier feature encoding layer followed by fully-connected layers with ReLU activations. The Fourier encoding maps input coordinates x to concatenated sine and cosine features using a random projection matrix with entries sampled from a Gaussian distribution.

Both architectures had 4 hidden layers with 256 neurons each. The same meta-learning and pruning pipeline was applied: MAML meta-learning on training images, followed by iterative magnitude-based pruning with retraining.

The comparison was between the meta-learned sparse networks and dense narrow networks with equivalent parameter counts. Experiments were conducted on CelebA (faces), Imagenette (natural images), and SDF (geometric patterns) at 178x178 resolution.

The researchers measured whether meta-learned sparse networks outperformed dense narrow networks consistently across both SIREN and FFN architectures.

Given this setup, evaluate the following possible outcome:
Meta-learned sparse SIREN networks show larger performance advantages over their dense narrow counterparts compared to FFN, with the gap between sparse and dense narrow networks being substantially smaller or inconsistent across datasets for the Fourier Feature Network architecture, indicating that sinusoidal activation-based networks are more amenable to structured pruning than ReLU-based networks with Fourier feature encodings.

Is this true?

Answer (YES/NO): NO